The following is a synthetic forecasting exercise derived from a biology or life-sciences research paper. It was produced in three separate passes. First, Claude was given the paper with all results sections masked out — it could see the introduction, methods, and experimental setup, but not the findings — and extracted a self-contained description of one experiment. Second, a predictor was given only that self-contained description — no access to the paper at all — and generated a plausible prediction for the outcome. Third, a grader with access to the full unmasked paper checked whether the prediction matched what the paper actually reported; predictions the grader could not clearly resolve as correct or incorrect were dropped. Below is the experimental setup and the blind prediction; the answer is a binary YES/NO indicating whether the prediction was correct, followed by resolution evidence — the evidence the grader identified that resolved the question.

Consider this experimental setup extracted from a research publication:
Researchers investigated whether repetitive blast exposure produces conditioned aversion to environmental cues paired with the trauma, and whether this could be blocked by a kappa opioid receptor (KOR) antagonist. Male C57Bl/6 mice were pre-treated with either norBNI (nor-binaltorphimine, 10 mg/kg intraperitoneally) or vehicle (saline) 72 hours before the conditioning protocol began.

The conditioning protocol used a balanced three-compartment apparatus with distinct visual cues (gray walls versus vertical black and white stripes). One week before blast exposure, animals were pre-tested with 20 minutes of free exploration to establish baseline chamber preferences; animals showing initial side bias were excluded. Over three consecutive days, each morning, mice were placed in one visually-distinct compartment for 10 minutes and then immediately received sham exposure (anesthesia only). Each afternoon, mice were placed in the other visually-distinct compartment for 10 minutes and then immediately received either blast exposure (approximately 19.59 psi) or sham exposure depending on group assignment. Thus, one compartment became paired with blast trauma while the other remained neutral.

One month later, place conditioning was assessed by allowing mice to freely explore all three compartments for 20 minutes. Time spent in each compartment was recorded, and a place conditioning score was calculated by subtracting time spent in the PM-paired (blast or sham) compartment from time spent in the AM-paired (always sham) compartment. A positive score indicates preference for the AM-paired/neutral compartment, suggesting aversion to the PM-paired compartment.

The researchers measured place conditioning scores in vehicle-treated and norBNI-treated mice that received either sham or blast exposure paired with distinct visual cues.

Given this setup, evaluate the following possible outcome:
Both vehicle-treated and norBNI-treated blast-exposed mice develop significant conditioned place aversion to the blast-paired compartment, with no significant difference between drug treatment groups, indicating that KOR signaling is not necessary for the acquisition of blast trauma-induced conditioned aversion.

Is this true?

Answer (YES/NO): NO